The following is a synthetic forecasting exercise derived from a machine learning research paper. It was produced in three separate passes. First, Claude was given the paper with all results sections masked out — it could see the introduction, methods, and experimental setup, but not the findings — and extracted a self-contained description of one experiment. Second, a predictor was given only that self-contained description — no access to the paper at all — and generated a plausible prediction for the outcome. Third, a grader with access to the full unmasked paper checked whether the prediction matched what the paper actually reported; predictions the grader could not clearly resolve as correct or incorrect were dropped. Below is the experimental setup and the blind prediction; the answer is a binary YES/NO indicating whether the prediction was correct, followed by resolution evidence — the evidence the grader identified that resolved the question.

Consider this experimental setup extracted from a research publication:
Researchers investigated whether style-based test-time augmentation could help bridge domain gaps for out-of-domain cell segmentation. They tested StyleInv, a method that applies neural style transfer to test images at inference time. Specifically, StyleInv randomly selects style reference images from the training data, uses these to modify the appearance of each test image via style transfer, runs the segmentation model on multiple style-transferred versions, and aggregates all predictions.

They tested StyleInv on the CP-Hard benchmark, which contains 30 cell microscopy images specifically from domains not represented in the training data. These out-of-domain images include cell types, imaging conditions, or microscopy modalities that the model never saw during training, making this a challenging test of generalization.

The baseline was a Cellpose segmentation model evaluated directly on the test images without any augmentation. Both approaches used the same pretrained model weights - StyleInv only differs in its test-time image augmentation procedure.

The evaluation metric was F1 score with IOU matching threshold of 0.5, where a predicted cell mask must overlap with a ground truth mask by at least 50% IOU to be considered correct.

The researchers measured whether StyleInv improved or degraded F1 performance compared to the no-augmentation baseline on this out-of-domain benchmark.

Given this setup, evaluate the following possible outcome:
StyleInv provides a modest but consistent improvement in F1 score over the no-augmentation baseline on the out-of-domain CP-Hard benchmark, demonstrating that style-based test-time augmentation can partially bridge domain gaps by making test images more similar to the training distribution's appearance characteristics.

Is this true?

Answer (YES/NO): NO